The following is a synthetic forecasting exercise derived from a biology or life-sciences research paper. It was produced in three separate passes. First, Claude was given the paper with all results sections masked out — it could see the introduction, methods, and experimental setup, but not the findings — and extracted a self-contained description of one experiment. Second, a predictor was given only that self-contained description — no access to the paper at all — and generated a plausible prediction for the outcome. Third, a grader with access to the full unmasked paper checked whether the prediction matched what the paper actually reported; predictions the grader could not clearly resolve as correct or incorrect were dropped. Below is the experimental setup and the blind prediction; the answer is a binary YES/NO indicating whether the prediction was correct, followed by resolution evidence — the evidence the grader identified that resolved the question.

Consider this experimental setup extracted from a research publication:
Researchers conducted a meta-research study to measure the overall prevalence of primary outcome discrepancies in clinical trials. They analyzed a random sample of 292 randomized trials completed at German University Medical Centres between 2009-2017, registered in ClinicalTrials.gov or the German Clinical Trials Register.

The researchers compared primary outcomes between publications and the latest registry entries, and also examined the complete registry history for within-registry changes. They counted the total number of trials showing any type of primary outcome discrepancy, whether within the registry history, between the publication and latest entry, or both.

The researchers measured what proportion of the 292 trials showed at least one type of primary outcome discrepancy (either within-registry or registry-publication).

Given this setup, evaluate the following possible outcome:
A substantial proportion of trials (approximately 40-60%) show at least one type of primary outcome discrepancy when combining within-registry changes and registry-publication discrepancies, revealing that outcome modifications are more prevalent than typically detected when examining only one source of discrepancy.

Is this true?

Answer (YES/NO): YES